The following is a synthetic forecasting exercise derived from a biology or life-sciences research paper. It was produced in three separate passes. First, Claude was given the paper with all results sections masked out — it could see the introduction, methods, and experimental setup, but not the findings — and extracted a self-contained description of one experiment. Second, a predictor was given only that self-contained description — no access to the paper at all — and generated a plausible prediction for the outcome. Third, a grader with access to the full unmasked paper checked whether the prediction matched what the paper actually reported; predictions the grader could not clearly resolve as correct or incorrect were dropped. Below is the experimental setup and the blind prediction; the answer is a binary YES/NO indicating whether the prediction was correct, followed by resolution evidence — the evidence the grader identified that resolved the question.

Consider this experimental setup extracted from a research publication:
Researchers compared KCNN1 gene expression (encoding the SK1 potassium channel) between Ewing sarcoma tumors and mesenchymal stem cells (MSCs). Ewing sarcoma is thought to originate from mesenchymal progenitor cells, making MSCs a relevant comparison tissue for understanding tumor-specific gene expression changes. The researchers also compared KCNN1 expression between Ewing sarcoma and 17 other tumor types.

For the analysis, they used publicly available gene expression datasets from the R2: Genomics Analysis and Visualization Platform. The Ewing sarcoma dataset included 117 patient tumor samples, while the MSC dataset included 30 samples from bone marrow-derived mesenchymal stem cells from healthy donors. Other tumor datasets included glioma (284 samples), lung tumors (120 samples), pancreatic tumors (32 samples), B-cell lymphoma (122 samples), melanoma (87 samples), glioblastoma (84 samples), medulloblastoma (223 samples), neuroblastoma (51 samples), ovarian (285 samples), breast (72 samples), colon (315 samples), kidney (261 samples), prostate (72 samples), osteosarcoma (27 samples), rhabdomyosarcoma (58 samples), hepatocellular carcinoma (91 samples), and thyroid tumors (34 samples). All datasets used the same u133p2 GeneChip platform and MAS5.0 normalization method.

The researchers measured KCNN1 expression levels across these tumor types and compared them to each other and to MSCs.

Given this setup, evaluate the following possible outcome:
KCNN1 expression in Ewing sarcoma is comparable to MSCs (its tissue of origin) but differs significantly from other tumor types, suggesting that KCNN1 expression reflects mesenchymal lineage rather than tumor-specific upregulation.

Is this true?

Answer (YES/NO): NO